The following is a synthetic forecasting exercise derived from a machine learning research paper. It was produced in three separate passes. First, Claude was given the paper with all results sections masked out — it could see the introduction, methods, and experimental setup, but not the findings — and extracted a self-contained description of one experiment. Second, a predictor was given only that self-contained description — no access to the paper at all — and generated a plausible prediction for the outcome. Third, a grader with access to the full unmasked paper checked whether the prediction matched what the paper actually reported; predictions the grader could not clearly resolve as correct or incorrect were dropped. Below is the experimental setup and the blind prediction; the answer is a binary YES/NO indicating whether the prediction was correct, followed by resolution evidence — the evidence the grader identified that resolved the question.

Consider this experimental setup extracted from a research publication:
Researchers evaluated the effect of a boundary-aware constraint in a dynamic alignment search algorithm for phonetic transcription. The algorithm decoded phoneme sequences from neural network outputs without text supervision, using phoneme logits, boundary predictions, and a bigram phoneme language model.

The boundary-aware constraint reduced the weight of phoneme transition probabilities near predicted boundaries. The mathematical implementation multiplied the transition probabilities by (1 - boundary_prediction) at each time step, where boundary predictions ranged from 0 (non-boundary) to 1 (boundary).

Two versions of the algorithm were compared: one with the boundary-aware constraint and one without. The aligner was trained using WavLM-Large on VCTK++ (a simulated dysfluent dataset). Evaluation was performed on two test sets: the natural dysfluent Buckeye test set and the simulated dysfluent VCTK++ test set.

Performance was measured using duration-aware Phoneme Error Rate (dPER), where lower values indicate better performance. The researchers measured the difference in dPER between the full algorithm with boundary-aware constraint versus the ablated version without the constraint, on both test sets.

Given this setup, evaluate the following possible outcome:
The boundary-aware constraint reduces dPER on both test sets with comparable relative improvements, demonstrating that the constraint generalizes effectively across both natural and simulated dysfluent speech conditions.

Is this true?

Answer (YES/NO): NO